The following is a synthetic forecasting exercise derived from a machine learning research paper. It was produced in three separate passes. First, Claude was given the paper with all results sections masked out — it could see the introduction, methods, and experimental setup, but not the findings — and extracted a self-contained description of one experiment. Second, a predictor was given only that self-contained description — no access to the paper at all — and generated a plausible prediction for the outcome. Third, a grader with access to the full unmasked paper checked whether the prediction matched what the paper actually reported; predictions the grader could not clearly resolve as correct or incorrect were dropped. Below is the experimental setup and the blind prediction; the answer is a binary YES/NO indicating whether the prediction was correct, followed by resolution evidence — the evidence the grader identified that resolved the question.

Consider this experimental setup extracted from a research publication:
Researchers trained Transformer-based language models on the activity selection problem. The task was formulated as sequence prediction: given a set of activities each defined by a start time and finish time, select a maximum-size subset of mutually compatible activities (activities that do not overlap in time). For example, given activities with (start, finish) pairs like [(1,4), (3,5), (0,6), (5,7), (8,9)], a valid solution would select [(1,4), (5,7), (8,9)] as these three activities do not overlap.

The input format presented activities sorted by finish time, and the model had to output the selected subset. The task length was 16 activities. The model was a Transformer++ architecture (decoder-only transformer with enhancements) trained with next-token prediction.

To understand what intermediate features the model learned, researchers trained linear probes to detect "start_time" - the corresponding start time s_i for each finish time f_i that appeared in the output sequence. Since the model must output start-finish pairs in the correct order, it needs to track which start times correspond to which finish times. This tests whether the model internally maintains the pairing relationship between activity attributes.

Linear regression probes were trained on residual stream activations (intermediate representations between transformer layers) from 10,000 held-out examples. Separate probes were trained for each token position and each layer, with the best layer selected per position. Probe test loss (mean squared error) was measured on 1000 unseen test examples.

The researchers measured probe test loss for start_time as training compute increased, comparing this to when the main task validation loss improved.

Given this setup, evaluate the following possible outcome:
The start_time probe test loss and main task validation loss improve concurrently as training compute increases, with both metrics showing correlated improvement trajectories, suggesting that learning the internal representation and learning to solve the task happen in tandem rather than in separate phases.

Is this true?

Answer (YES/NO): NO